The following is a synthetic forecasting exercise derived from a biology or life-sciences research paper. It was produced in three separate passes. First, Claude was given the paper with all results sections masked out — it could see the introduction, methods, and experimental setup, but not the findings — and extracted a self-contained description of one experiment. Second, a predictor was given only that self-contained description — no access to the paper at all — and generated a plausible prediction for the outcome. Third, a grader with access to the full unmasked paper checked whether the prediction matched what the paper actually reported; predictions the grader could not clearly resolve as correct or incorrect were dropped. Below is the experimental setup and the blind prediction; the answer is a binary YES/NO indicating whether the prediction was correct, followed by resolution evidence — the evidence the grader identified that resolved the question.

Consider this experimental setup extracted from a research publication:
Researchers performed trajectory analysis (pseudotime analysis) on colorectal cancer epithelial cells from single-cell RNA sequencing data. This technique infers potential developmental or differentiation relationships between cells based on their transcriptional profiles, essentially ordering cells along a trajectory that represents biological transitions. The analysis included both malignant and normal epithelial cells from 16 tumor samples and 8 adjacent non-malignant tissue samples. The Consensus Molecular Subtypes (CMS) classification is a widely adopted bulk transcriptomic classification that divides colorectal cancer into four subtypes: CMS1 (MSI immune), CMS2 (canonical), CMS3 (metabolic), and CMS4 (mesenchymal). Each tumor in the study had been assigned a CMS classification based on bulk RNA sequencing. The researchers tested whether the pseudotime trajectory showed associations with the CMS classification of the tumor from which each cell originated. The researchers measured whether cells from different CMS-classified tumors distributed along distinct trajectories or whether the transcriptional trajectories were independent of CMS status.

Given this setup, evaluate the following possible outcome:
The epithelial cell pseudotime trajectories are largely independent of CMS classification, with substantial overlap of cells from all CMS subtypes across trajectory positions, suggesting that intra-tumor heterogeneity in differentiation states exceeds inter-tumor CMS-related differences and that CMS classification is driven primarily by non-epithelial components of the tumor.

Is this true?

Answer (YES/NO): YES